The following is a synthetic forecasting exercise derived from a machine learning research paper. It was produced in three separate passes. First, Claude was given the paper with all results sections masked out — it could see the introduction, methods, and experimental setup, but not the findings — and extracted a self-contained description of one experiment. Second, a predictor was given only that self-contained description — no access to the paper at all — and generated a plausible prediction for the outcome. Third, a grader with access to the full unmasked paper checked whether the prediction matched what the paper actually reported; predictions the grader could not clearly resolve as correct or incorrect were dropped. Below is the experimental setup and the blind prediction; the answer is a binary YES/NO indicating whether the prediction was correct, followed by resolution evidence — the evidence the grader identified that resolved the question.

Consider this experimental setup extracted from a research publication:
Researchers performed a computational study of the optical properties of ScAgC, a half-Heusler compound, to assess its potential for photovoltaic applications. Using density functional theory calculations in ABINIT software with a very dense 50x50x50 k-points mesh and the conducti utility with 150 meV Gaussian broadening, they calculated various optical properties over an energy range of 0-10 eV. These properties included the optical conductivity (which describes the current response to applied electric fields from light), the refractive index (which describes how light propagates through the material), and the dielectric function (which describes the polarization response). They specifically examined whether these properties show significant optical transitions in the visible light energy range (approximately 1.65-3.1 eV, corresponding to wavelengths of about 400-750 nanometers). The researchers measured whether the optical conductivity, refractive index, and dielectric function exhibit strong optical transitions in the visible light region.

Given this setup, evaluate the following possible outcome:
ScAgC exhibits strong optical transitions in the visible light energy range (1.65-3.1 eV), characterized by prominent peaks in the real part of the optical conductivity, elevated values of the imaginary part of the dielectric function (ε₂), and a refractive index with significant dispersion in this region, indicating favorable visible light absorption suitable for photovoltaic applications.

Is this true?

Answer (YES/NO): YES